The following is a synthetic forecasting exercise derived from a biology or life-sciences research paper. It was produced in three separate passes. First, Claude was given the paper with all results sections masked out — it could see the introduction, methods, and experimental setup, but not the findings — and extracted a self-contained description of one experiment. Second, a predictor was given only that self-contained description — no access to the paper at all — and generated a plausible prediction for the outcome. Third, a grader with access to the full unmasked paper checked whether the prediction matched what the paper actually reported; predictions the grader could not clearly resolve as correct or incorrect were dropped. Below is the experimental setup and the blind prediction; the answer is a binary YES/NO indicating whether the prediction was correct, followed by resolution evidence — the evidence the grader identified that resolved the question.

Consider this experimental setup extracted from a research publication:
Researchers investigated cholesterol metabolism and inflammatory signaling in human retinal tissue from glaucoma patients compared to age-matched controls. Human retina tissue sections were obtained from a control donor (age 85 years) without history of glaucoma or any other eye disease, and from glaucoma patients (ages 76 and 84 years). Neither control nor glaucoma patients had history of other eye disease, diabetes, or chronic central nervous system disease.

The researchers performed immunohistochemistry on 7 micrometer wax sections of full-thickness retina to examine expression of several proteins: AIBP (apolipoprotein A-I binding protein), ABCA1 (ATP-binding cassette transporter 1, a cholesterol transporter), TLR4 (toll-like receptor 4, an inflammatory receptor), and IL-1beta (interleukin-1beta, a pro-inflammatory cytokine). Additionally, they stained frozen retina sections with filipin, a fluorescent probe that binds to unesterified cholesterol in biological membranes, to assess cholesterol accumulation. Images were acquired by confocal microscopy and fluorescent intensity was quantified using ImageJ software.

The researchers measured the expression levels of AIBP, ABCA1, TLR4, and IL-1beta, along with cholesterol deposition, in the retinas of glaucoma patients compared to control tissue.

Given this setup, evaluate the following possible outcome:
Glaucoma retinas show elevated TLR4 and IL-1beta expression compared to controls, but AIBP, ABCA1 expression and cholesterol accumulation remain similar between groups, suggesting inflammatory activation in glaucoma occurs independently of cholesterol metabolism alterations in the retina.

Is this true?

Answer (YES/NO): NO